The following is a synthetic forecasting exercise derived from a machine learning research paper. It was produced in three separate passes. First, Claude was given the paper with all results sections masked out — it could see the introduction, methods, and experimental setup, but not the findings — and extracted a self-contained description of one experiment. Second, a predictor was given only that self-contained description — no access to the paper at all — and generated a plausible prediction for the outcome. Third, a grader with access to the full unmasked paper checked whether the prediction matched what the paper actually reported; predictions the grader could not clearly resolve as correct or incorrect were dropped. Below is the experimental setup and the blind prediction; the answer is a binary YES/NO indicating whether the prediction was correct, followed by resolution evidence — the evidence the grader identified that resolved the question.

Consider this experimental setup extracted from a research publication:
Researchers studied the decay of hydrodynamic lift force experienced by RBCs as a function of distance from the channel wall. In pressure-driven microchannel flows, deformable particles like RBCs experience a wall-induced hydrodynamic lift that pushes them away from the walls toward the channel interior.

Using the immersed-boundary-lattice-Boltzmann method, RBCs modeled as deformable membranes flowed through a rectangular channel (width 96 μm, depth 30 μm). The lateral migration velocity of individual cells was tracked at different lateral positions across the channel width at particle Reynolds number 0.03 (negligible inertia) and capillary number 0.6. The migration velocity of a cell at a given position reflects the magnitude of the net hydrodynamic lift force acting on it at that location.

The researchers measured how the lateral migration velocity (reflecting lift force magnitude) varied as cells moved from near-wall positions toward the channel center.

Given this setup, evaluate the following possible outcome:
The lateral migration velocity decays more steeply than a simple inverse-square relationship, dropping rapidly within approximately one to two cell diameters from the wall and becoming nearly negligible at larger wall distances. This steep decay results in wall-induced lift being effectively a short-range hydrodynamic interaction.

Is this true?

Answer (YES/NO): NO